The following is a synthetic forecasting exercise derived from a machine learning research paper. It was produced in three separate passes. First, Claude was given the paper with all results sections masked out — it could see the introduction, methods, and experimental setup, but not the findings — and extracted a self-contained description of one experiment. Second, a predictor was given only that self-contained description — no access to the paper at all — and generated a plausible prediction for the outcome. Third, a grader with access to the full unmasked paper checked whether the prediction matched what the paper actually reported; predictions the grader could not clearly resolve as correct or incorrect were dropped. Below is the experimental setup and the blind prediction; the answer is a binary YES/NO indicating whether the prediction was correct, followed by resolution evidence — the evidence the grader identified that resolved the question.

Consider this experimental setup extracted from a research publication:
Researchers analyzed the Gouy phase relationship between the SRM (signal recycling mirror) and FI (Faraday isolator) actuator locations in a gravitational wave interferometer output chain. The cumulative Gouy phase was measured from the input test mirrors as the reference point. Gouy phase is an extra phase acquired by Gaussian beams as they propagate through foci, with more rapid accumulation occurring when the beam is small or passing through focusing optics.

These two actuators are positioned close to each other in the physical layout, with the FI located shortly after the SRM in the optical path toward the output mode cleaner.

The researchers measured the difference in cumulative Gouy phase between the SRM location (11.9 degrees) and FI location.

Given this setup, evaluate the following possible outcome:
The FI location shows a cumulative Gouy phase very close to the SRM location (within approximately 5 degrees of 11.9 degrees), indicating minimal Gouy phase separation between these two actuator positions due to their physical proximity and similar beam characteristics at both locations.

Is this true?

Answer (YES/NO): YES